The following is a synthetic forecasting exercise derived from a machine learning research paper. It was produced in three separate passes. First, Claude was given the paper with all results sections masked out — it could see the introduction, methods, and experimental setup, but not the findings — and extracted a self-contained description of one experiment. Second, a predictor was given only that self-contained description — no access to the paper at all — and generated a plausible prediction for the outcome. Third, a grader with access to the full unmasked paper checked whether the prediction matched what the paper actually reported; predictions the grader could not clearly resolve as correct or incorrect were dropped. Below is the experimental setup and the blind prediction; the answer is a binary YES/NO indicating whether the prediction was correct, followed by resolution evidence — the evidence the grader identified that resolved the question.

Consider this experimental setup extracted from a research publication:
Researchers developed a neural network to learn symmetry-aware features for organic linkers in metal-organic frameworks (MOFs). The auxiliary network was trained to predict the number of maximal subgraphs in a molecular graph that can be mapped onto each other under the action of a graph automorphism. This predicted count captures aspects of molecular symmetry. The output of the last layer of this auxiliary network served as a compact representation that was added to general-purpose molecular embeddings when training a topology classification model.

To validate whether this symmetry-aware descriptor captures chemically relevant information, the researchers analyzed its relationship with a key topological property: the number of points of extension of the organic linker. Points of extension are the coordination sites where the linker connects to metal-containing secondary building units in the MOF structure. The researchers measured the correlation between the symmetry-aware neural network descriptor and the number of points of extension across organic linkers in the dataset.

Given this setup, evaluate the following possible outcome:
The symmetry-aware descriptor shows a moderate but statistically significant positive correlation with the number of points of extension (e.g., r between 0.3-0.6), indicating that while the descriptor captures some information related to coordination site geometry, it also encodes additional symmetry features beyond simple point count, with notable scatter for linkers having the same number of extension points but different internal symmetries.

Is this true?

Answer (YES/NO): NO